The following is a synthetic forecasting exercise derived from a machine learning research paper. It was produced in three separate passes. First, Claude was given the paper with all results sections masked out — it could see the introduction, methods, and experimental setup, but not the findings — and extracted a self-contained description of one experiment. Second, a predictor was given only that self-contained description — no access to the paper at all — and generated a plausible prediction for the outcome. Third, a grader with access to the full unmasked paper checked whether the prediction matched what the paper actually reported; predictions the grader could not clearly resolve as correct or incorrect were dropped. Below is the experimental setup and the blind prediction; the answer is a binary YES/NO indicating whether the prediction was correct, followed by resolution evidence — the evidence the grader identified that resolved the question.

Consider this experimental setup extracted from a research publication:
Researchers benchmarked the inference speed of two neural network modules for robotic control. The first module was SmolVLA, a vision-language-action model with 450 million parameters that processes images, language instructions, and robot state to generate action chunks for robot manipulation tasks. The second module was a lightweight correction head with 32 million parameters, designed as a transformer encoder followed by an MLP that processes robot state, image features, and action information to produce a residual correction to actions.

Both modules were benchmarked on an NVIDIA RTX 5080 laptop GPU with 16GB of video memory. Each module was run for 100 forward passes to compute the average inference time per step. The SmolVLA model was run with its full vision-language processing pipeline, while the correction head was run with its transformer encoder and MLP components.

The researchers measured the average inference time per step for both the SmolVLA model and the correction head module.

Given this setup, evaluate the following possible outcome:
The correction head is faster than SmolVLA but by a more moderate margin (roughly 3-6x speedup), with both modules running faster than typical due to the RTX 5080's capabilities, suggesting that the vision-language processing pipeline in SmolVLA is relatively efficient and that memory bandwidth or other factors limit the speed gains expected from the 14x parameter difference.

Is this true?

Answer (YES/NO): NO